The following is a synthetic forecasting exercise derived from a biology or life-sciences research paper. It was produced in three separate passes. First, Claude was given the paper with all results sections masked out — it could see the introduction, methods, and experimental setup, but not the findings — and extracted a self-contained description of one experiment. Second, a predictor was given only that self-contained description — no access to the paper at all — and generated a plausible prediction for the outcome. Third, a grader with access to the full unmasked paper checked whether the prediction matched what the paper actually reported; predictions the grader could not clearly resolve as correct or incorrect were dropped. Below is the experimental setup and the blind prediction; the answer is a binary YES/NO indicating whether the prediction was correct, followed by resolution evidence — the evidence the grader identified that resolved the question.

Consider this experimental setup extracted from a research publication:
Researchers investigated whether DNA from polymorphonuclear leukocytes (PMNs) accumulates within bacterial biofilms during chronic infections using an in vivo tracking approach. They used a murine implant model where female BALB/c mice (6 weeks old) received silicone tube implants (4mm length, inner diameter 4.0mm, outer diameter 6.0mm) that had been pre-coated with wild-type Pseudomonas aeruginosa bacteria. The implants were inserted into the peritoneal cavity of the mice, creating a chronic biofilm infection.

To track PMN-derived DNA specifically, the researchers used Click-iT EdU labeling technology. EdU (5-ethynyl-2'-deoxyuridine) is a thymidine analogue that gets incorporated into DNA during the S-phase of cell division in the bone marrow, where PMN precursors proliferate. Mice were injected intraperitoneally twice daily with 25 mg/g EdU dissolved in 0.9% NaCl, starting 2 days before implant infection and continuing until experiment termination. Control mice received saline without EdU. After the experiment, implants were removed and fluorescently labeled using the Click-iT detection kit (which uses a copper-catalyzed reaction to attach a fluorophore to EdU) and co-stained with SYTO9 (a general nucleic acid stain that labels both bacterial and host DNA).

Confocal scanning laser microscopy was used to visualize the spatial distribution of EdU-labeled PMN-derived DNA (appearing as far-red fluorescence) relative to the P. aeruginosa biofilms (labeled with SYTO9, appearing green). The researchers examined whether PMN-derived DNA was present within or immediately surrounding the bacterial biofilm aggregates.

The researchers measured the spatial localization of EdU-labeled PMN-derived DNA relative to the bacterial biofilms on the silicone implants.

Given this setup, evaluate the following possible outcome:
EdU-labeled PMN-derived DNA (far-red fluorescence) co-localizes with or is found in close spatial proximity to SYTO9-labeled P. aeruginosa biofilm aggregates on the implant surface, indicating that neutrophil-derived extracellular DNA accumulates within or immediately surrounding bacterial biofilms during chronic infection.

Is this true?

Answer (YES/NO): NO